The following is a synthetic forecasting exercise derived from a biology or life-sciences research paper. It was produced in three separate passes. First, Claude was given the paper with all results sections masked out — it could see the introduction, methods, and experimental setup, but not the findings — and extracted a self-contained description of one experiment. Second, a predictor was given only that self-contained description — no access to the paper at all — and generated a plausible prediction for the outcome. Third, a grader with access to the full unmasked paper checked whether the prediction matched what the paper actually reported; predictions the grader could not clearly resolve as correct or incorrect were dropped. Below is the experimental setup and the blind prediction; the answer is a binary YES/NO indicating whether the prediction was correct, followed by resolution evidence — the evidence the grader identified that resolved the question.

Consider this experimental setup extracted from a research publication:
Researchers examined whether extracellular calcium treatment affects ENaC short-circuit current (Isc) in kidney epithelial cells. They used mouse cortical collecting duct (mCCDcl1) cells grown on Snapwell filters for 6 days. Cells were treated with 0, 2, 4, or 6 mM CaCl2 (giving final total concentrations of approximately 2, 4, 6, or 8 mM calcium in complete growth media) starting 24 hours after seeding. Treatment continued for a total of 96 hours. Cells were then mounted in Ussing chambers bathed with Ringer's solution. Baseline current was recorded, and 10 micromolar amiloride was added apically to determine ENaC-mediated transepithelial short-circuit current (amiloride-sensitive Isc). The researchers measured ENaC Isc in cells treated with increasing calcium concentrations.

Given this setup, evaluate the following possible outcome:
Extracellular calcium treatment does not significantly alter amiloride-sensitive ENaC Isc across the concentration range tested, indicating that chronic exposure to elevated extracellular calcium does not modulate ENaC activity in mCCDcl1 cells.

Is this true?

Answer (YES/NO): NO